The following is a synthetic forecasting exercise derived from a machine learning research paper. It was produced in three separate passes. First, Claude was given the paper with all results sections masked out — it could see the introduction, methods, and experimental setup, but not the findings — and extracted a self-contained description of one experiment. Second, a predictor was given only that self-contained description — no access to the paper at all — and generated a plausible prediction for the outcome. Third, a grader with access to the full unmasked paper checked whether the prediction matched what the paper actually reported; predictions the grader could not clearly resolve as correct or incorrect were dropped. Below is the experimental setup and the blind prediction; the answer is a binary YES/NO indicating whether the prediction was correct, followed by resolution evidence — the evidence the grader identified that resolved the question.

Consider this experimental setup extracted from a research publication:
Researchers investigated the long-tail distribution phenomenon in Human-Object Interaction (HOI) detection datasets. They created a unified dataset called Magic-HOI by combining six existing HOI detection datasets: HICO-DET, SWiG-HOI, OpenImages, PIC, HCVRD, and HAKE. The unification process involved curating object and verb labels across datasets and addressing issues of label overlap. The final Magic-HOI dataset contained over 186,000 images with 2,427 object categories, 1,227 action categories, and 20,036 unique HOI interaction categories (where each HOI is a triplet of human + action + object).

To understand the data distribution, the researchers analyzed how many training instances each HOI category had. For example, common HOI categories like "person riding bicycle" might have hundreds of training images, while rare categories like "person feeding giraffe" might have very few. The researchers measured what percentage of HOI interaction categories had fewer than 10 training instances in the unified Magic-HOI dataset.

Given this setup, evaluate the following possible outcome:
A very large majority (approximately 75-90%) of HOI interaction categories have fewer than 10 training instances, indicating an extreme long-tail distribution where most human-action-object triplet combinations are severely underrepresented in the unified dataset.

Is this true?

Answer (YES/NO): YES